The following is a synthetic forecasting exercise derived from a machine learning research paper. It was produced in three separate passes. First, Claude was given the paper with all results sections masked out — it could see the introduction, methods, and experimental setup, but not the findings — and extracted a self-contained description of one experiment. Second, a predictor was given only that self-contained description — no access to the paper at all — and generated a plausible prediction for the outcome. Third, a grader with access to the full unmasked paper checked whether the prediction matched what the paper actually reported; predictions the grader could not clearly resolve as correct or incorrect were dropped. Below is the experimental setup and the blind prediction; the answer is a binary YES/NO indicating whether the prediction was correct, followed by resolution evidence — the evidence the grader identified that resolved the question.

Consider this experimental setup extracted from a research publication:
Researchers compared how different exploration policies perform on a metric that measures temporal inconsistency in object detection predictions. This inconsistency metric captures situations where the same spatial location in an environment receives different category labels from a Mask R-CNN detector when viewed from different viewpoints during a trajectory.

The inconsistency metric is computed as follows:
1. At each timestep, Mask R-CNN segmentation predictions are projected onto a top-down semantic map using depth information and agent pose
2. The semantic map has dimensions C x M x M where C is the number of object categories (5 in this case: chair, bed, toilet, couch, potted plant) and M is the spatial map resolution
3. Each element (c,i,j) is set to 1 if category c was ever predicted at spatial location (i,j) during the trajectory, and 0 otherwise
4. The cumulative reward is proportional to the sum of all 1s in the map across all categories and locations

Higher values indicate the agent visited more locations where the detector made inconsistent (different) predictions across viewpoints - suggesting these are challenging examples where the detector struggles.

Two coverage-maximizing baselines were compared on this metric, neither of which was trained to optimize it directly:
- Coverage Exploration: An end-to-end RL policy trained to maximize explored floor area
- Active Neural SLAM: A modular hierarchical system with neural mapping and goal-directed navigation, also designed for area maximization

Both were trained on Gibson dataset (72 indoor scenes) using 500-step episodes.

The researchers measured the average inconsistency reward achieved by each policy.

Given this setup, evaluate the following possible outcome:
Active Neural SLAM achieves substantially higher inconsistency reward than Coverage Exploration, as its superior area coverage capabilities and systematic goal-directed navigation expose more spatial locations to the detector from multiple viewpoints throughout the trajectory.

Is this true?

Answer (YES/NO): NO